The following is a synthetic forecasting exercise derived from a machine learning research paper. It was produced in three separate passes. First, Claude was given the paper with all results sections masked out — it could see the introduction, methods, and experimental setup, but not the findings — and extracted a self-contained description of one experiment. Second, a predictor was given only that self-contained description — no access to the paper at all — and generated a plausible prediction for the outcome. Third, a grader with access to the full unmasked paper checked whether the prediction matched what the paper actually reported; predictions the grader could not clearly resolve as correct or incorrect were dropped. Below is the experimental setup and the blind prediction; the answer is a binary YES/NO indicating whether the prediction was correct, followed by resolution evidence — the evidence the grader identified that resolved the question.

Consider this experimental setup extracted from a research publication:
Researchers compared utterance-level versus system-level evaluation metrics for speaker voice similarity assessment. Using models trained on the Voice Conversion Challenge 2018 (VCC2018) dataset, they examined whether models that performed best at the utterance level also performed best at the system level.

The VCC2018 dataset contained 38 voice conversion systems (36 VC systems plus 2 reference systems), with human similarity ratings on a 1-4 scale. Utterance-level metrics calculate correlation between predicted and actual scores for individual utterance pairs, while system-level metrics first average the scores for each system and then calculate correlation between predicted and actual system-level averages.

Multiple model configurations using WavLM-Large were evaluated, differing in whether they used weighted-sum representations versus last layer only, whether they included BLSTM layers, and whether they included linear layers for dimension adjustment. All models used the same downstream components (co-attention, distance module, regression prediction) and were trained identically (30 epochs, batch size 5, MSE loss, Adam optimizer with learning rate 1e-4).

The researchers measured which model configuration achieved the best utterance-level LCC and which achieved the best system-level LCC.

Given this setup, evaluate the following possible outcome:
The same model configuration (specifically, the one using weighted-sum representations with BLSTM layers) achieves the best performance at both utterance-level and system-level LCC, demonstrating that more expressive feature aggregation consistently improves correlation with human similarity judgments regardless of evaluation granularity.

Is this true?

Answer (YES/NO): NO